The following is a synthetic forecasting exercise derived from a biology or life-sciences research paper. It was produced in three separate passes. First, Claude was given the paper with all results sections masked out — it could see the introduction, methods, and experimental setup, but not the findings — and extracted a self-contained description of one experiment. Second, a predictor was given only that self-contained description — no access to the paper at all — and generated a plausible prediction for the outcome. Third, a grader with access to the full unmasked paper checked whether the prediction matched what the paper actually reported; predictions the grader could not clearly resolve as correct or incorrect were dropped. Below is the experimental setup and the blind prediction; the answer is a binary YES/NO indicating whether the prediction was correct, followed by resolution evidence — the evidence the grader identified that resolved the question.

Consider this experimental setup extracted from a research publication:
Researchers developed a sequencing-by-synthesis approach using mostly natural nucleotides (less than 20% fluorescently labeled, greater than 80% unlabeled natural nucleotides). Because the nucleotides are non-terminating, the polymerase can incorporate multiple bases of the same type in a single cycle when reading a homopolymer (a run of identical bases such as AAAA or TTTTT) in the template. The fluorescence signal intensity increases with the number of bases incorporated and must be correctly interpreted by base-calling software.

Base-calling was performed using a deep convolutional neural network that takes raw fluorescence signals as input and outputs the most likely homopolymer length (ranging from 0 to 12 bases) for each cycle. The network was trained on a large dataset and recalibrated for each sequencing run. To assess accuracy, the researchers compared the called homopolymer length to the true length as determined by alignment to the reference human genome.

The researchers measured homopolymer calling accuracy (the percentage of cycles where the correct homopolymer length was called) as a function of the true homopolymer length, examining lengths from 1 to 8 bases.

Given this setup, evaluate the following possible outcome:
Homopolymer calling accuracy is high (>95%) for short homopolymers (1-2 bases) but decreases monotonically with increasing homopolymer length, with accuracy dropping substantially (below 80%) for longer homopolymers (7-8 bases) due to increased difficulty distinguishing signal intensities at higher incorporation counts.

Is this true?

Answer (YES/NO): NO